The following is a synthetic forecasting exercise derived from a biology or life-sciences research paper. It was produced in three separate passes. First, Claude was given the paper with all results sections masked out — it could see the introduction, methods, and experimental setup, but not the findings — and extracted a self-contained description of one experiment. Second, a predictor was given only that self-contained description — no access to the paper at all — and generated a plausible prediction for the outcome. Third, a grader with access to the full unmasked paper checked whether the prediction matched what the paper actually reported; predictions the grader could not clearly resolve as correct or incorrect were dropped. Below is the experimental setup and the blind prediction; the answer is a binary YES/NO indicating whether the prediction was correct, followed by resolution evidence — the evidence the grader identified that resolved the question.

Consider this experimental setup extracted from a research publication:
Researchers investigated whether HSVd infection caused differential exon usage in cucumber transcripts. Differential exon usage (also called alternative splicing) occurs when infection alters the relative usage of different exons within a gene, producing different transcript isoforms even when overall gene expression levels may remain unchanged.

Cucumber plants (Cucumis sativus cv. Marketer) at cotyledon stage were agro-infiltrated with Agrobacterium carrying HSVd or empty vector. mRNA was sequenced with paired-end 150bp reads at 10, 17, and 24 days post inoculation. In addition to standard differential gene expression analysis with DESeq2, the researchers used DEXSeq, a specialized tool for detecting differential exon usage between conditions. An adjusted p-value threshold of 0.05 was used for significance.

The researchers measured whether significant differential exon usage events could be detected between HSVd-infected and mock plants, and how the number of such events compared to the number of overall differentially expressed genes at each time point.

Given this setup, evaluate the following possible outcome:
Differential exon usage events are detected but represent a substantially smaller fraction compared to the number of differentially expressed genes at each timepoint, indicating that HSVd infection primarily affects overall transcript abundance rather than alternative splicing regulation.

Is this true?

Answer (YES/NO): NO